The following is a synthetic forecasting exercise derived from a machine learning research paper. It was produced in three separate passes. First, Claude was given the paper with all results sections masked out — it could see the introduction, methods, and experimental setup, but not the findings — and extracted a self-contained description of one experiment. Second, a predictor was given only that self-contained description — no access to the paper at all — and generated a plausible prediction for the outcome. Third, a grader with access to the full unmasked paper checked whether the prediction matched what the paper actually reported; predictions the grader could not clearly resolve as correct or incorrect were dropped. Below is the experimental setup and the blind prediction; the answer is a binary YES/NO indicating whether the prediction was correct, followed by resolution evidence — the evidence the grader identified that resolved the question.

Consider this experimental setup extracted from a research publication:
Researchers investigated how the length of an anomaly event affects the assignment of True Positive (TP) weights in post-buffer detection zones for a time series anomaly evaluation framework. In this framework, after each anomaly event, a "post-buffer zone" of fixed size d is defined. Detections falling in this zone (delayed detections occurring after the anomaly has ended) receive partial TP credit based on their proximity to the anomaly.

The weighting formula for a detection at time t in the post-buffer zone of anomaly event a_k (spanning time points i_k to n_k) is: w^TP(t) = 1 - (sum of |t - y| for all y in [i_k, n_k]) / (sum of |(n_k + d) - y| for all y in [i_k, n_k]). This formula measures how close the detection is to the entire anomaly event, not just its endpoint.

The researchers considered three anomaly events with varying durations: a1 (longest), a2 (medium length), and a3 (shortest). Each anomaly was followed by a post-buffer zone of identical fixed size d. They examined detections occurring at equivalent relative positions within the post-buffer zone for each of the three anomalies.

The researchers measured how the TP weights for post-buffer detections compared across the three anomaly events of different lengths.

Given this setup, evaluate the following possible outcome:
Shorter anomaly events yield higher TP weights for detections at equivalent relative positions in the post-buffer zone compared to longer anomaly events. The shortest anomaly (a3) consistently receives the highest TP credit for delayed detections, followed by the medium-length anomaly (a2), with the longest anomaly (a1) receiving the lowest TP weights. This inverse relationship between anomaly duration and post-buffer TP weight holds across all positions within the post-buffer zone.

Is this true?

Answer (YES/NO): YES